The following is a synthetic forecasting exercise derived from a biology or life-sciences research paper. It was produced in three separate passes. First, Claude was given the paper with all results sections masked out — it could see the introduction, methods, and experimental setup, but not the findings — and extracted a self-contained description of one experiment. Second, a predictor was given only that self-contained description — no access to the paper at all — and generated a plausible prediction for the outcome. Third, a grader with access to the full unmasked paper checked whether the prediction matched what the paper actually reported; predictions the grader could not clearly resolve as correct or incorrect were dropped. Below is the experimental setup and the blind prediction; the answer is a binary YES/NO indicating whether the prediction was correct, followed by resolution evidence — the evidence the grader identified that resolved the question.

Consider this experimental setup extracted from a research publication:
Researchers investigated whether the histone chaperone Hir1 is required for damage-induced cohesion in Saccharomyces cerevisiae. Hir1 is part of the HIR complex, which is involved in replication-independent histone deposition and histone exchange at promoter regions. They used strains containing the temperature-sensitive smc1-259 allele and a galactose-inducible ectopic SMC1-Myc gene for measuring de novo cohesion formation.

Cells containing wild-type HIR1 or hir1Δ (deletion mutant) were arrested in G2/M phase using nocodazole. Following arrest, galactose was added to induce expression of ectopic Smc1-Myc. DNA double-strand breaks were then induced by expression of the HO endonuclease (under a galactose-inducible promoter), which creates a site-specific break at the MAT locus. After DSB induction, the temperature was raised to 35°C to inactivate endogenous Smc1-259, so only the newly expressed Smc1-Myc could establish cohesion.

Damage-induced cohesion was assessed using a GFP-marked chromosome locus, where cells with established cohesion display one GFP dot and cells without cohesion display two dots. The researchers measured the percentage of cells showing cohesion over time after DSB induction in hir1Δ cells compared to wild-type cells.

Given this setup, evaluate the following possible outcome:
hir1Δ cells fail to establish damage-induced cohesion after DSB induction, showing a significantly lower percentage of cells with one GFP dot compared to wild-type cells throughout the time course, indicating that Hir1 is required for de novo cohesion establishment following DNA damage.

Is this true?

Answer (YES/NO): NO